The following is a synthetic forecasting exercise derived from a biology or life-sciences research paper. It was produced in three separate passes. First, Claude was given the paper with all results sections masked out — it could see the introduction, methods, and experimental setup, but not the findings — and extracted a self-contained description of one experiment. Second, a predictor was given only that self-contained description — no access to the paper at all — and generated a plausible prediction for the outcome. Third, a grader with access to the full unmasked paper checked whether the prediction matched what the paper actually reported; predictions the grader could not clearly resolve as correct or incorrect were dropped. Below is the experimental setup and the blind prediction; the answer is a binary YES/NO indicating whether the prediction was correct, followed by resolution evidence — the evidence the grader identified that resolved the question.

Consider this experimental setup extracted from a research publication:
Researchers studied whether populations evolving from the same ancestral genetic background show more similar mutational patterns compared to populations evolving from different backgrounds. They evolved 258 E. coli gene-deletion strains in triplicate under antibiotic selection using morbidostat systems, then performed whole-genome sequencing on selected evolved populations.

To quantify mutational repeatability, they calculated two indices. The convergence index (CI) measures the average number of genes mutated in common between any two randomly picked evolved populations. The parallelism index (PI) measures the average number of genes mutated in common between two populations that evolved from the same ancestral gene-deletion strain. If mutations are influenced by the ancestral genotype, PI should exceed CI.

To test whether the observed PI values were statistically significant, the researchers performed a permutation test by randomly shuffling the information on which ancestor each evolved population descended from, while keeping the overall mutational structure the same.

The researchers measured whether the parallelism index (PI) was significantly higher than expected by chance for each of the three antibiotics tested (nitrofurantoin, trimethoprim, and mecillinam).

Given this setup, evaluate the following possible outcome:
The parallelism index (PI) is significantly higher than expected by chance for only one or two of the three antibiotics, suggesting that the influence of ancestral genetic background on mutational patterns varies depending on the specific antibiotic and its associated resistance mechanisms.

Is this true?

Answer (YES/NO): NO